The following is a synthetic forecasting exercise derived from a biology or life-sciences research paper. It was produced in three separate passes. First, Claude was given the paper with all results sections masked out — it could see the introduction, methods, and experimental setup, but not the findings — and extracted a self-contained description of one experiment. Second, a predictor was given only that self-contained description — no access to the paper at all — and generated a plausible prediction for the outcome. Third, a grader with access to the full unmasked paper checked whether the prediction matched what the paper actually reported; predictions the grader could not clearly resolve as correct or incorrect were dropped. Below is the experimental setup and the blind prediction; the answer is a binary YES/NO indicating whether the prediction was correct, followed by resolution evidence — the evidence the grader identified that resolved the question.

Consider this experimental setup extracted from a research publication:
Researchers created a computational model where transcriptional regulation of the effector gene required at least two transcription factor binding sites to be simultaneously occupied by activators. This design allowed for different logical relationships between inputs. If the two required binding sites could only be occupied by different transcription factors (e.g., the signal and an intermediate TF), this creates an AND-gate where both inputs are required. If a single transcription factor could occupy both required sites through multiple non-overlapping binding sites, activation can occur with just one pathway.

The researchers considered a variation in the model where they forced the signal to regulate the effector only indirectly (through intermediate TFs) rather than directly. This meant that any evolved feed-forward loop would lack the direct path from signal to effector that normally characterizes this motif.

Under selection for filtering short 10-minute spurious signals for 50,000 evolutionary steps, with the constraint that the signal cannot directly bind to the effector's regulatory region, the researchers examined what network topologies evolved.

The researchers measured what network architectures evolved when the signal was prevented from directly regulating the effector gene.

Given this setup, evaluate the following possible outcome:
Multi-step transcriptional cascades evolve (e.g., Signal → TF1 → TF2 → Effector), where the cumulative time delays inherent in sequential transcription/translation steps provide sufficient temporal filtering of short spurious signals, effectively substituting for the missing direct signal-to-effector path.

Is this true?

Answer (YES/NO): NO